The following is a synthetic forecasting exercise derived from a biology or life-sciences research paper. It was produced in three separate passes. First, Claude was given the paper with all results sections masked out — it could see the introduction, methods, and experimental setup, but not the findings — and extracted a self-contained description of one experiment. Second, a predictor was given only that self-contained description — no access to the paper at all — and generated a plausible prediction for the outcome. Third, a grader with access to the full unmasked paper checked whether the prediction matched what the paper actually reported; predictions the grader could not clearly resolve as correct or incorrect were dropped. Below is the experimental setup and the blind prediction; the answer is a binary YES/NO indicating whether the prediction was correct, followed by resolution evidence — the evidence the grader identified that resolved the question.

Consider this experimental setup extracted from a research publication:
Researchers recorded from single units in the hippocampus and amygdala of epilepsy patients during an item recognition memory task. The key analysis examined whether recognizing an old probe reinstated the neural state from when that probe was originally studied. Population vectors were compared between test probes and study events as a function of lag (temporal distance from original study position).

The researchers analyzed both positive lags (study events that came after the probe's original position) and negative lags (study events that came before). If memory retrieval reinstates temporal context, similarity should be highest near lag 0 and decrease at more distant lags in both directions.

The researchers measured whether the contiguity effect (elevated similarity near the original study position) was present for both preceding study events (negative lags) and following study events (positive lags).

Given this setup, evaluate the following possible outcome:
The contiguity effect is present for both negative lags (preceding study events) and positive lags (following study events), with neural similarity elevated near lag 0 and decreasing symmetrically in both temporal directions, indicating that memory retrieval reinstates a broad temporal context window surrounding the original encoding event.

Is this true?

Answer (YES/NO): YES